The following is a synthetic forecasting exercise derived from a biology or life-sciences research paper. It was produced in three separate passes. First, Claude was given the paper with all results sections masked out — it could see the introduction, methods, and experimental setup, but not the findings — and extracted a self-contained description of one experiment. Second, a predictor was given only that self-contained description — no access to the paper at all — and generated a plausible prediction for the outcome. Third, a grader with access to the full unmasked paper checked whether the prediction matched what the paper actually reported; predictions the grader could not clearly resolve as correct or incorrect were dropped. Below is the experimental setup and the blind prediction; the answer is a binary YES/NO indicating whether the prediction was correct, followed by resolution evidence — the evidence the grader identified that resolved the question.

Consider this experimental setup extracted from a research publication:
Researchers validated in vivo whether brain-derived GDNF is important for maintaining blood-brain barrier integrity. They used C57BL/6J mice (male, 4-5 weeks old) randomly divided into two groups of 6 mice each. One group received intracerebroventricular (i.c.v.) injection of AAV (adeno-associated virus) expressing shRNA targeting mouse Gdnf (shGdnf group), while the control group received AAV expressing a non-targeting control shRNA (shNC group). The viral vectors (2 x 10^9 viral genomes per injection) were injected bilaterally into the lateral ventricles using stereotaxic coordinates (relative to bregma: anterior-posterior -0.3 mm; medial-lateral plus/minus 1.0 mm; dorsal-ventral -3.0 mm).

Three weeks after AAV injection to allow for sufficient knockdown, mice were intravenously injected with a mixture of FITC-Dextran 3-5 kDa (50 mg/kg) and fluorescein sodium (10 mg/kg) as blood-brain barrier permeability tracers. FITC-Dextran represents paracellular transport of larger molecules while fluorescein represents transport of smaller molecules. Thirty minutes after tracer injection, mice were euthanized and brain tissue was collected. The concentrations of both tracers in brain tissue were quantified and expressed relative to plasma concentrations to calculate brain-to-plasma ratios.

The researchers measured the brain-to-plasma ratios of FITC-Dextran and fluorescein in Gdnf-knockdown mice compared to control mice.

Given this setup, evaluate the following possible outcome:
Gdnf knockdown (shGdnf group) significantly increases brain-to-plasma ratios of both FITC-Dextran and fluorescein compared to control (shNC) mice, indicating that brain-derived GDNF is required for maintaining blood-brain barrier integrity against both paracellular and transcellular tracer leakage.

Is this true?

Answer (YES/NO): YES